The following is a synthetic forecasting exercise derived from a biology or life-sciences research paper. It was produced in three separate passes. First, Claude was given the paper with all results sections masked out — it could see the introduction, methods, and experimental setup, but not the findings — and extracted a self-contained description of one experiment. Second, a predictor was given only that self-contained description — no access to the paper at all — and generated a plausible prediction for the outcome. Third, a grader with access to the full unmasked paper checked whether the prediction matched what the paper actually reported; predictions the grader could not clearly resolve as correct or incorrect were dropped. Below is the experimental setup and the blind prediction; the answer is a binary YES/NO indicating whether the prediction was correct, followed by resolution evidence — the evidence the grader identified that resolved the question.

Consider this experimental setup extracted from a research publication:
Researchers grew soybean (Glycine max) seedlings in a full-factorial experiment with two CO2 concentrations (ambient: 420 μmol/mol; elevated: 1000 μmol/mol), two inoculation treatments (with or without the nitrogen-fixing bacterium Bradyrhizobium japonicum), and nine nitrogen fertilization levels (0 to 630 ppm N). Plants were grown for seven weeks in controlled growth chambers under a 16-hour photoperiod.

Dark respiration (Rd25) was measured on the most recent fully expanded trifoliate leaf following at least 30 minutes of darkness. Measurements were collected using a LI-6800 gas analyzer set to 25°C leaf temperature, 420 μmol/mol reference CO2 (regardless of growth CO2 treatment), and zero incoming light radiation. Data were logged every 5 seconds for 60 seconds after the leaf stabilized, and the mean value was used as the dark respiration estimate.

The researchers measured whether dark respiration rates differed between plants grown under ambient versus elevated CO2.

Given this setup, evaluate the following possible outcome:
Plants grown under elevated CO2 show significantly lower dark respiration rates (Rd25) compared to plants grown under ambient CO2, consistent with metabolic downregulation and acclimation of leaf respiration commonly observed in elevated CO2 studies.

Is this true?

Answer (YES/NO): NO